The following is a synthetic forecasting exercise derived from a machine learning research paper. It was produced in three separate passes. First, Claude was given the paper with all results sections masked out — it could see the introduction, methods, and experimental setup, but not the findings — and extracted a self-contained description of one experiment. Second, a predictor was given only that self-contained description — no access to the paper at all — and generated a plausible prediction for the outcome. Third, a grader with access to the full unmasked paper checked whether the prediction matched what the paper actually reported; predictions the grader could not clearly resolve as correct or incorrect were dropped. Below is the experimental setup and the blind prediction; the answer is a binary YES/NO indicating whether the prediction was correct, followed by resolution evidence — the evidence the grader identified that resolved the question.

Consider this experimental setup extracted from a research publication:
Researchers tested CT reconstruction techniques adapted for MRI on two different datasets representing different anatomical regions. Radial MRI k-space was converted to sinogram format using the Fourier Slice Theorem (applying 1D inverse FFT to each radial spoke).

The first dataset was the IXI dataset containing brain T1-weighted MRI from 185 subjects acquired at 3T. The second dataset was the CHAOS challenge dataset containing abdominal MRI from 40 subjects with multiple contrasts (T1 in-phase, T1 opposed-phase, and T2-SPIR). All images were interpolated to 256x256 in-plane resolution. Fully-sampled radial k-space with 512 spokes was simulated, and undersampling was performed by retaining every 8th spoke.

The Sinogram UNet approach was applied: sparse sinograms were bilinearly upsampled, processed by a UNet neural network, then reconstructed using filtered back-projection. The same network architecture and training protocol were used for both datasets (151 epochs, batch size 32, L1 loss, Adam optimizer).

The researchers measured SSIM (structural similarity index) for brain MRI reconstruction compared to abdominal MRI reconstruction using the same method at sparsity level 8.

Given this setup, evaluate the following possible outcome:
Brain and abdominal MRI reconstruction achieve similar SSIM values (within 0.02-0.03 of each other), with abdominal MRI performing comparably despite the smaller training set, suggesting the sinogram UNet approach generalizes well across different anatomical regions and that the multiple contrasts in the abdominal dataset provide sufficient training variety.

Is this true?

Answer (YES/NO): NO